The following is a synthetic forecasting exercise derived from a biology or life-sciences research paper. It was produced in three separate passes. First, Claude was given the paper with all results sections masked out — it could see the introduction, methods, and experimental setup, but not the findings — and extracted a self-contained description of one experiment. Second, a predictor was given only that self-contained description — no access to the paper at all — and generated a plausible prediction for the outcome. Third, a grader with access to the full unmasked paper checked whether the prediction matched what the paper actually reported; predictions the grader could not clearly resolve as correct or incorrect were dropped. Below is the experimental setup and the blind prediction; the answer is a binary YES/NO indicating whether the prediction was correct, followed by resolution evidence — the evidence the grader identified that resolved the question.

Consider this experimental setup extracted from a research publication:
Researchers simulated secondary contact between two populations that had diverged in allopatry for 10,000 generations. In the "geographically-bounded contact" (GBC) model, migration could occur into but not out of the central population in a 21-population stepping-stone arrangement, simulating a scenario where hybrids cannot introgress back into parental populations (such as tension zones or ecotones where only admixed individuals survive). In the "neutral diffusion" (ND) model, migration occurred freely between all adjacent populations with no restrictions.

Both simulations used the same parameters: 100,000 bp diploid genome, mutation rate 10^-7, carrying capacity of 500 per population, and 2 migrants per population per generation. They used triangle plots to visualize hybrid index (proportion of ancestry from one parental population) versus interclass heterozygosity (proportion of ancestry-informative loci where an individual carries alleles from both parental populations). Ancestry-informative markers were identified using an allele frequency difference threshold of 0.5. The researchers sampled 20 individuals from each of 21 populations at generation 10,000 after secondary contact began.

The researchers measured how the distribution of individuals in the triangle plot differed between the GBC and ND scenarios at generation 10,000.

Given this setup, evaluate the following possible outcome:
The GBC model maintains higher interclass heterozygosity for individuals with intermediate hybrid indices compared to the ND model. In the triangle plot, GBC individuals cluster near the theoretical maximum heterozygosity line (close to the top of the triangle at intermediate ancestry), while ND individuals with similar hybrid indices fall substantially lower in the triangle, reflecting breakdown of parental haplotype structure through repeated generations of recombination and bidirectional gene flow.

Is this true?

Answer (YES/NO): NO